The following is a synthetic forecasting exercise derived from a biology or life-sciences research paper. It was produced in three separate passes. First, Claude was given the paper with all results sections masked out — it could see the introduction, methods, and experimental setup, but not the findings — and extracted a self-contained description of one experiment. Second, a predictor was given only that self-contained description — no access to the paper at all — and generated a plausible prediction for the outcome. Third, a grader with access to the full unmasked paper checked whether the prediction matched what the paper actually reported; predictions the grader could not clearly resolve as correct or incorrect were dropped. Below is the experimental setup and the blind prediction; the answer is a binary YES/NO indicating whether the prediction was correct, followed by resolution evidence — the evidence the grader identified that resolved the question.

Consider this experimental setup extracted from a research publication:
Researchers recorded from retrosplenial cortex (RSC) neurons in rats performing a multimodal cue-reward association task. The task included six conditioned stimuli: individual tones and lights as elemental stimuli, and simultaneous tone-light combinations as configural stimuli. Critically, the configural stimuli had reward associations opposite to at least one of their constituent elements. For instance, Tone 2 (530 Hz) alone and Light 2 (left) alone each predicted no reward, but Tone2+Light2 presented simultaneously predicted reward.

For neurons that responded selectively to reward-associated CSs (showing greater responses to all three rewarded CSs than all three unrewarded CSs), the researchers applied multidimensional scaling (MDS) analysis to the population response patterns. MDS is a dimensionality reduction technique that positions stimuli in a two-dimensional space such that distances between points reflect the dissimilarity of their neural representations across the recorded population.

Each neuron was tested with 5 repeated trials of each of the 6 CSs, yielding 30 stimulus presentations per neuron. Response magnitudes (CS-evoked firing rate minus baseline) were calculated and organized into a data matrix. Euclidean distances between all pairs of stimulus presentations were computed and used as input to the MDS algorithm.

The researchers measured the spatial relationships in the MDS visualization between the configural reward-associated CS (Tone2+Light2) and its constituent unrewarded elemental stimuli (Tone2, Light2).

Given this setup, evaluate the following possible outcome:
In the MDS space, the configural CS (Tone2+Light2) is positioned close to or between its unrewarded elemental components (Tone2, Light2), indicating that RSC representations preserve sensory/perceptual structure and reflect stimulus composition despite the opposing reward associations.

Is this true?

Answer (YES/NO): NO